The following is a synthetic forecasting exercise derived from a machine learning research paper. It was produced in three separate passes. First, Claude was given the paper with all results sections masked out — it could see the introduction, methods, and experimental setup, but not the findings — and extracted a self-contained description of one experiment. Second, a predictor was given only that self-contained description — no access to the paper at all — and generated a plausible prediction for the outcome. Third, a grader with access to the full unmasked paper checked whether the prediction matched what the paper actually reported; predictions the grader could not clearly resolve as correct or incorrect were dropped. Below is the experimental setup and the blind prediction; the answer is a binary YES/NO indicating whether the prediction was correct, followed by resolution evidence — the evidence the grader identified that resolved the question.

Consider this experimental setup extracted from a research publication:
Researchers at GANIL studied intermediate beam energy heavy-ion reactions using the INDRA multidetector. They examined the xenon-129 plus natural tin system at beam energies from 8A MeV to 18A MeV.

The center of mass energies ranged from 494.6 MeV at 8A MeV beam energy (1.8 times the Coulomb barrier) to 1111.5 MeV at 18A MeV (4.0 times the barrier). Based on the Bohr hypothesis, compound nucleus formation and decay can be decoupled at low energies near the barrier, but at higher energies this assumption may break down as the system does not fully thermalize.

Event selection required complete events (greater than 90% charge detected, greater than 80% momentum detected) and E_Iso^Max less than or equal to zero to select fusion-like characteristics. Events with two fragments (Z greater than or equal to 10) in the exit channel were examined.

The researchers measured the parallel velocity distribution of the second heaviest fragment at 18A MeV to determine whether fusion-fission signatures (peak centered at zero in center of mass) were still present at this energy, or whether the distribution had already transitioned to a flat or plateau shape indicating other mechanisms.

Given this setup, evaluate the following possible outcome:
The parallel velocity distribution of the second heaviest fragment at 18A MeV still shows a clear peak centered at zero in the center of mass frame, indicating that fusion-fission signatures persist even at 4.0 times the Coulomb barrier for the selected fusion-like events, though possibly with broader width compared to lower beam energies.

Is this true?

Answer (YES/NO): YES